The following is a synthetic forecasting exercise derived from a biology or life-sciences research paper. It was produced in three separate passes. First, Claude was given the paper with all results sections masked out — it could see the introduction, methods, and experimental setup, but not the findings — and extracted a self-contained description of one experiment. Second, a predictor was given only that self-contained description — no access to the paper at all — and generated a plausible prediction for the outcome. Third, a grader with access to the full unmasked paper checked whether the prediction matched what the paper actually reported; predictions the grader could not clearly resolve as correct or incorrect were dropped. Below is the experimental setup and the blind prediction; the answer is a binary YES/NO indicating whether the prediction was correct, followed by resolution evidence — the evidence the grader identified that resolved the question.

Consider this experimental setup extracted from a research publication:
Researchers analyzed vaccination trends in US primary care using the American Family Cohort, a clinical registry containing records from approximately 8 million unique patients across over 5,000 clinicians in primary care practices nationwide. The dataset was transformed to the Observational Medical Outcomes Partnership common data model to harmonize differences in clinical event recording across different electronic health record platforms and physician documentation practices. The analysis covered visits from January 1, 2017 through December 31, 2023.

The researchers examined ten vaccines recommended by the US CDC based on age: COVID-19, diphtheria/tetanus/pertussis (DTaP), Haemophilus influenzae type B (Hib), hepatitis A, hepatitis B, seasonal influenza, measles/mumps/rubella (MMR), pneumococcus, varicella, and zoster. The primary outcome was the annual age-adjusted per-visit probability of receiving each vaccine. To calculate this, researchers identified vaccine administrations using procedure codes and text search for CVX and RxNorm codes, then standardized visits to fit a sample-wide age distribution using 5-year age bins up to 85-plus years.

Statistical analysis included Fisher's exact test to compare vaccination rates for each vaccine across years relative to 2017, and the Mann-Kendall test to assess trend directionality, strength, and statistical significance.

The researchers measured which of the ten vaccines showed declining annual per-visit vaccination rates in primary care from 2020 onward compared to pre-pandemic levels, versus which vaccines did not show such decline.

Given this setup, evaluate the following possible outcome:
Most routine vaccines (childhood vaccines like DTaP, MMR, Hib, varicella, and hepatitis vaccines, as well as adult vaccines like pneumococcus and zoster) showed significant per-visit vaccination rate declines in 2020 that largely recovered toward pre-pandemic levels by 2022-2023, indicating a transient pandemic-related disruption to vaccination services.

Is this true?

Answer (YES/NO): NO